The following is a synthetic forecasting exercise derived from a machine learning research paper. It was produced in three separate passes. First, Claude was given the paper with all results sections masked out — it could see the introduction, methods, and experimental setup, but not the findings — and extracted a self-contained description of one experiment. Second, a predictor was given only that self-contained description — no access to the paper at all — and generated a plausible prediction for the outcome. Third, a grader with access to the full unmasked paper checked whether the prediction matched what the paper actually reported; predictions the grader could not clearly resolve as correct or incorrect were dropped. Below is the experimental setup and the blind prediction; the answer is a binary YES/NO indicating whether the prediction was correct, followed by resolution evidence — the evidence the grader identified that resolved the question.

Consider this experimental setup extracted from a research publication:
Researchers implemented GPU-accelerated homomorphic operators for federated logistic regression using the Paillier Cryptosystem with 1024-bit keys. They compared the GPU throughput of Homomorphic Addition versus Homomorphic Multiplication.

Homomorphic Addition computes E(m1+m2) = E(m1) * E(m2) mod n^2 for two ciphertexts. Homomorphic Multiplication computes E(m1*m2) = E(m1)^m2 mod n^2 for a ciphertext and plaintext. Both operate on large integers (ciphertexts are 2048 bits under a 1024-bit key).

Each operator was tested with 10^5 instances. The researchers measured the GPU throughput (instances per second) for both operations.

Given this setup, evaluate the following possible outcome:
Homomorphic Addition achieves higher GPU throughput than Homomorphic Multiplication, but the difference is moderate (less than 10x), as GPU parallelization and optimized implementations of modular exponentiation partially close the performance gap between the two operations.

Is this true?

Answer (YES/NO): NO